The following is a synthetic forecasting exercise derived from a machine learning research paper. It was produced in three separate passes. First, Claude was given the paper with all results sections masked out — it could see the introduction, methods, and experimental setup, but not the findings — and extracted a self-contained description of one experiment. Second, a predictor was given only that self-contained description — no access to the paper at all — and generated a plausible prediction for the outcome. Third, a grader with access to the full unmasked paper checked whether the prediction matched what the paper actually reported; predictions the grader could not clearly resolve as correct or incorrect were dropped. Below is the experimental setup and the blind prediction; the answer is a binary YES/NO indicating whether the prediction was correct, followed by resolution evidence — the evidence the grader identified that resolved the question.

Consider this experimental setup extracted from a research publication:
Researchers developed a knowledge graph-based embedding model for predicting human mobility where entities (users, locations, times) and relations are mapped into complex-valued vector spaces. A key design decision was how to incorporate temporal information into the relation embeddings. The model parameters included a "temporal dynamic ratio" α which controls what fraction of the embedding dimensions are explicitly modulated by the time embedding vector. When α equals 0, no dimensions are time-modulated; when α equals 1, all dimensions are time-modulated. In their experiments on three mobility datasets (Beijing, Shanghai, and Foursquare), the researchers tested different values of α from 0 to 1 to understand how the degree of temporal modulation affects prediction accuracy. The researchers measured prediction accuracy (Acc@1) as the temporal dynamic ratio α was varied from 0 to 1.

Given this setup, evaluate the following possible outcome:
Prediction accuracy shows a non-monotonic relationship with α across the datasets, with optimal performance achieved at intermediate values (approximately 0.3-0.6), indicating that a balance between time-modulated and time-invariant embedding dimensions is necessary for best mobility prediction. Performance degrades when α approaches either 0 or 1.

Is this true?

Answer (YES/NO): YES